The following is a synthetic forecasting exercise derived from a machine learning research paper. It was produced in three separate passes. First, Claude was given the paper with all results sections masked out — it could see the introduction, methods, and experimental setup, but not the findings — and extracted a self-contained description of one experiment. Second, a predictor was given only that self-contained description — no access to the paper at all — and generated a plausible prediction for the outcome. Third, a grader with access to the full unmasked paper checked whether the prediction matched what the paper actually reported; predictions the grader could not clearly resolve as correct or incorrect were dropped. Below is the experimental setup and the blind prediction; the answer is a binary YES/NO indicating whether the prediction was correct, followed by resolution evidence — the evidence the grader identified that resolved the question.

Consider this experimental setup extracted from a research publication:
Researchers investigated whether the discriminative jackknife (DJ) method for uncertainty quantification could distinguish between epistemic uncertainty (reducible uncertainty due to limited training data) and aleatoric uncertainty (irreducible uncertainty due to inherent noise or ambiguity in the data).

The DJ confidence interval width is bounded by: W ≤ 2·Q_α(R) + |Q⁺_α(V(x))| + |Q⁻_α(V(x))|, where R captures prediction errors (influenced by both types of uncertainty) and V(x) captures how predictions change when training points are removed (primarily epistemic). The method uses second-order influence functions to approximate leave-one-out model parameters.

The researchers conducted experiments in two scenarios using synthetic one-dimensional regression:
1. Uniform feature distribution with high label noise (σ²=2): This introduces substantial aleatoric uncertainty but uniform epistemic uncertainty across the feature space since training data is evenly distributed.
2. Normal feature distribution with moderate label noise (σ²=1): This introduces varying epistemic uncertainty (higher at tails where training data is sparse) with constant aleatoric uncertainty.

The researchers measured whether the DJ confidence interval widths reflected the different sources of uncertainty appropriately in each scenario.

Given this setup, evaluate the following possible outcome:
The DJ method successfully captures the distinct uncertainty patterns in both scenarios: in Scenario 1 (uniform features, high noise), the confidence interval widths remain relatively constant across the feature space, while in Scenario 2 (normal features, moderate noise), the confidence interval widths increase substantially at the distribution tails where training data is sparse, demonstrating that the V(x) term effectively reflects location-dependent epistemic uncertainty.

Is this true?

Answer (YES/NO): YES